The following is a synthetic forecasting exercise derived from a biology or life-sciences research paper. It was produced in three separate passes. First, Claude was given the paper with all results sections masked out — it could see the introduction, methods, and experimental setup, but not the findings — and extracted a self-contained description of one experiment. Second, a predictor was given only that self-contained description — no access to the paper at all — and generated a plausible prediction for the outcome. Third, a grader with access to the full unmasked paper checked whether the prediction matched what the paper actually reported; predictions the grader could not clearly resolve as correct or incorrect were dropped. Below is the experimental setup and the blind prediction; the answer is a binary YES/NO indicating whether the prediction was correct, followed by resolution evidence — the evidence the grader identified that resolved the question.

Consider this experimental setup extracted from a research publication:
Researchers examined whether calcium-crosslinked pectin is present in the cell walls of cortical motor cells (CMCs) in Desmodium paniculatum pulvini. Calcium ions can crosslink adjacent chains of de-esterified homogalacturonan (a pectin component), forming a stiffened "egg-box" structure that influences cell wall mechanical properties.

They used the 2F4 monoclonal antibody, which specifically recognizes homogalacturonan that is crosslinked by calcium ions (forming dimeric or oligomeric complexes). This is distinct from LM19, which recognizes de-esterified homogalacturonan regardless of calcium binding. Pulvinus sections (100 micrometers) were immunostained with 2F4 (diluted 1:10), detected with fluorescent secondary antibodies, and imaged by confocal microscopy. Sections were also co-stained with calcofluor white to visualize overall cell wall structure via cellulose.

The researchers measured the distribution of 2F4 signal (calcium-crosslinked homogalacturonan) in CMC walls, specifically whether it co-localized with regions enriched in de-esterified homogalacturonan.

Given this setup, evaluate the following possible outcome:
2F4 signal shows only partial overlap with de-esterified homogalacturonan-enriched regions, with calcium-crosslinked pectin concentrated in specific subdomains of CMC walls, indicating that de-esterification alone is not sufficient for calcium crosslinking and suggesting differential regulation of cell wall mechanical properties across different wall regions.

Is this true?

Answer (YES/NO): NO